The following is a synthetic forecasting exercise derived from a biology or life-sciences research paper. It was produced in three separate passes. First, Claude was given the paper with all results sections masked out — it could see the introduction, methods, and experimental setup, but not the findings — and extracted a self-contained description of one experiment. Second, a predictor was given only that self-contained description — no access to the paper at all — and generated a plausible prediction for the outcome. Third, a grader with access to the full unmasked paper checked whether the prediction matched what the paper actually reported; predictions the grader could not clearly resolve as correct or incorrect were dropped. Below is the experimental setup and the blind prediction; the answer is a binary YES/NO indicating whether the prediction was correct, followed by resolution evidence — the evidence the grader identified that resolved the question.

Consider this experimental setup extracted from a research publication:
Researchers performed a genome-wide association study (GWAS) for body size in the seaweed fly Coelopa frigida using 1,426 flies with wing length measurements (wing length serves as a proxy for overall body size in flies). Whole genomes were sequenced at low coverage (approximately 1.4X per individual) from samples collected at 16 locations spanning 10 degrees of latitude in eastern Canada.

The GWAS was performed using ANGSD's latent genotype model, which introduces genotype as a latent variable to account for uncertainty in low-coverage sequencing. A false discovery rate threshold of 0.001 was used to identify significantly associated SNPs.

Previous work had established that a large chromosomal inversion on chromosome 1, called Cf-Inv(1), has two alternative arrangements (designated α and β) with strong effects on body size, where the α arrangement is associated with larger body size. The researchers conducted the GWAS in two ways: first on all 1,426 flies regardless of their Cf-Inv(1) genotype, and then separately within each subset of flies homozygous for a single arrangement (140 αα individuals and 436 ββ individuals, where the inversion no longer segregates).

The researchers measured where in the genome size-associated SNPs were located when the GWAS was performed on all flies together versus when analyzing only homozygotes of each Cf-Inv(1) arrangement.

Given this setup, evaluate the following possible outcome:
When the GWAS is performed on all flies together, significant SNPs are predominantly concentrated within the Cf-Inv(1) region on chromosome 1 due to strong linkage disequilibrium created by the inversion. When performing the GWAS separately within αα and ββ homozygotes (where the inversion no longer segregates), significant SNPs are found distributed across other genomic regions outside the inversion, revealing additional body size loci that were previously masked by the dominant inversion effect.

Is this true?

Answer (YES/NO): NO